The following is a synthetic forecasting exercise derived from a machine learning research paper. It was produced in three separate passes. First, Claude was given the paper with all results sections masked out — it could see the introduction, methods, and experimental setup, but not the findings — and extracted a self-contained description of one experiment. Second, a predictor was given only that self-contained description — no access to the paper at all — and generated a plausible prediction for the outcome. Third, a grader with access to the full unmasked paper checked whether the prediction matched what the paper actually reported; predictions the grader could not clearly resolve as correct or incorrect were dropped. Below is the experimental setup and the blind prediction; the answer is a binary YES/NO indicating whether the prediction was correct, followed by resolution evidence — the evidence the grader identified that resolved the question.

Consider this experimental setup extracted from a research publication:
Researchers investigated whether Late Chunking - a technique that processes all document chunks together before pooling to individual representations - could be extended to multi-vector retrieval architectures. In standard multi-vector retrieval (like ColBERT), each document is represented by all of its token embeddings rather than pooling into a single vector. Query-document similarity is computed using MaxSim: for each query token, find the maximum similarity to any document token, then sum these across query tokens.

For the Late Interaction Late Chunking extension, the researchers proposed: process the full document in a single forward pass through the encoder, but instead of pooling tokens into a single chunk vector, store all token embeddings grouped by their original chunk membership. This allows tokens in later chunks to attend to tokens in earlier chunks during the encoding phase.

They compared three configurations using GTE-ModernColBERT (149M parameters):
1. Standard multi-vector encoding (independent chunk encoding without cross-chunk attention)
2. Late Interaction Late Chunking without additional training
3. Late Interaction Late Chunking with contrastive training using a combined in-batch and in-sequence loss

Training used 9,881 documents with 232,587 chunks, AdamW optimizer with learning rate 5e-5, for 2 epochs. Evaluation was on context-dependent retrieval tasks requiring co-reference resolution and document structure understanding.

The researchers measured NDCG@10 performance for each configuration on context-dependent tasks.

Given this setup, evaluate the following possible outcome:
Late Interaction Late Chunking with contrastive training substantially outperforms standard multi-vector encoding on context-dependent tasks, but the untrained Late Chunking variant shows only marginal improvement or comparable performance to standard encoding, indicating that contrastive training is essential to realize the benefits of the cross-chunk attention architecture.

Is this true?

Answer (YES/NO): YES